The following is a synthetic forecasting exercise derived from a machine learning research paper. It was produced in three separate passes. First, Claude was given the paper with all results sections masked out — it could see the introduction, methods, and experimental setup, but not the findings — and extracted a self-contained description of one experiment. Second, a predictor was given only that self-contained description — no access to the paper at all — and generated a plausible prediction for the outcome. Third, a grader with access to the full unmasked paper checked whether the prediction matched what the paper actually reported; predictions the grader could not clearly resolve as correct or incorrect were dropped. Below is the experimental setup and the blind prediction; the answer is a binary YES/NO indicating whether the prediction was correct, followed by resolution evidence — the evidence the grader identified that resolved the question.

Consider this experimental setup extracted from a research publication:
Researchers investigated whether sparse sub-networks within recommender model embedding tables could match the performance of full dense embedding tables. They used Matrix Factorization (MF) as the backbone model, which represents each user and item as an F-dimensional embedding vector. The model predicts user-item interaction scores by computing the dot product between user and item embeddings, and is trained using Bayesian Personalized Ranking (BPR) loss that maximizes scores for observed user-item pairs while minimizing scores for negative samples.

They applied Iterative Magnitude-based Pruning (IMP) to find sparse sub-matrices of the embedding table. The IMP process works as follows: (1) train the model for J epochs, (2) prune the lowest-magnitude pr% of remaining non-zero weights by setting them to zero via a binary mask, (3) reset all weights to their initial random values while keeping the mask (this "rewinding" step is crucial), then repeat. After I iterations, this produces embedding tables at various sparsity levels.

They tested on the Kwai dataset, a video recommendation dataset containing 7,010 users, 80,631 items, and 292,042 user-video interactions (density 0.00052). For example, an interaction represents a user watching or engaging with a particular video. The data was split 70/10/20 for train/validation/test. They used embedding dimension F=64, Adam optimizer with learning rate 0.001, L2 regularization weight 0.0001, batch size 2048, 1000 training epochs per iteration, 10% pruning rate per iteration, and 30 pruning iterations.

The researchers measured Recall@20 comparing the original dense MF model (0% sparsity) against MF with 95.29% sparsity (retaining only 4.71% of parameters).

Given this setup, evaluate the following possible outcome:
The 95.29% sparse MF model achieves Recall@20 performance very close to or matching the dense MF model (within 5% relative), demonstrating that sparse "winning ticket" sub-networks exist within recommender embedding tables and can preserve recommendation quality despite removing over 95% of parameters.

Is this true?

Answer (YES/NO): NO